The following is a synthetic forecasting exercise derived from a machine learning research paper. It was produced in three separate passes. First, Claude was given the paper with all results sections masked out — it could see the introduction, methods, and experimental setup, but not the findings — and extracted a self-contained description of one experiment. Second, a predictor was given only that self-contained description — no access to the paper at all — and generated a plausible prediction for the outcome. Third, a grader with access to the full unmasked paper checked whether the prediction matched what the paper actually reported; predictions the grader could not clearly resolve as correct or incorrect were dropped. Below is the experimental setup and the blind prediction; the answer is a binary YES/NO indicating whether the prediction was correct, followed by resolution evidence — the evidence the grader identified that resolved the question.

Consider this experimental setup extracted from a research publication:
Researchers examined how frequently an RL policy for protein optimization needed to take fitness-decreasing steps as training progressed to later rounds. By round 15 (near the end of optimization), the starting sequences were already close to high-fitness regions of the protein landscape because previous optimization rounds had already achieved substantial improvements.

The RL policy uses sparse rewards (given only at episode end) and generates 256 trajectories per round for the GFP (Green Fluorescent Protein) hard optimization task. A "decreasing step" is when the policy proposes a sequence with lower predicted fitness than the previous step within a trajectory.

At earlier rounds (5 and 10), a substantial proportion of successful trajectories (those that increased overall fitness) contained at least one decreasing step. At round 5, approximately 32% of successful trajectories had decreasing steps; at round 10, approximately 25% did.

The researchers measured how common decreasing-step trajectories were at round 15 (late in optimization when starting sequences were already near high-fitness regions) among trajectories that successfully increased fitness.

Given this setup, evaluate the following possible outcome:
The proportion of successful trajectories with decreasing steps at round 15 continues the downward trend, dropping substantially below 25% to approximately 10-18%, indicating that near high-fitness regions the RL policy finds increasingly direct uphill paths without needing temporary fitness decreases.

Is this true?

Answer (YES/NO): NO